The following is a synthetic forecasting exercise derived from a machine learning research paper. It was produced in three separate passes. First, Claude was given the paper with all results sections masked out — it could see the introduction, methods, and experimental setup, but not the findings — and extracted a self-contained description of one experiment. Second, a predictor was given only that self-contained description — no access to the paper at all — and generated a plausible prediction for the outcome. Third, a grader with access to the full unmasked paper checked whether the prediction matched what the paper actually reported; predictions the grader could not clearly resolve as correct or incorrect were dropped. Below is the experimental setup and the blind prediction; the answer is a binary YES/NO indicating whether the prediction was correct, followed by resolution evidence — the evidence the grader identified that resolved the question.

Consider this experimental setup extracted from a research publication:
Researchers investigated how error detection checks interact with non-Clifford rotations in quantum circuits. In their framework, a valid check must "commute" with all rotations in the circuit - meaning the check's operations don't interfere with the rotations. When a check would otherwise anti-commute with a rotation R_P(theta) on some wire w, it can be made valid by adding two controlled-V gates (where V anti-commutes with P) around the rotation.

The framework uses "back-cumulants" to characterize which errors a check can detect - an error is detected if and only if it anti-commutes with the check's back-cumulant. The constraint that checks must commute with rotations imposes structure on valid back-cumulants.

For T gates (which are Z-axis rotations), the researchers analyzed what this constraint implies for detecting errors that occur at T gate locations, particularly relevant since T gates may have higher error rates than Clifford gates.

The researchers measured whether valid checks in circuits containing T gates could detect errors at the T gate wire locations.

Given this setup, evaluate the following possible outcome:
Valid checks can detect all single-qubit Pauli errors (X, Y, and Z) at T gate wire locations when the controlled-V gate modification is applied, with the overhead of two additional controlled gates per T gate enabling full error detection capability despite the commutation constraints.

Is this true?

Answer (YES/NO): NO